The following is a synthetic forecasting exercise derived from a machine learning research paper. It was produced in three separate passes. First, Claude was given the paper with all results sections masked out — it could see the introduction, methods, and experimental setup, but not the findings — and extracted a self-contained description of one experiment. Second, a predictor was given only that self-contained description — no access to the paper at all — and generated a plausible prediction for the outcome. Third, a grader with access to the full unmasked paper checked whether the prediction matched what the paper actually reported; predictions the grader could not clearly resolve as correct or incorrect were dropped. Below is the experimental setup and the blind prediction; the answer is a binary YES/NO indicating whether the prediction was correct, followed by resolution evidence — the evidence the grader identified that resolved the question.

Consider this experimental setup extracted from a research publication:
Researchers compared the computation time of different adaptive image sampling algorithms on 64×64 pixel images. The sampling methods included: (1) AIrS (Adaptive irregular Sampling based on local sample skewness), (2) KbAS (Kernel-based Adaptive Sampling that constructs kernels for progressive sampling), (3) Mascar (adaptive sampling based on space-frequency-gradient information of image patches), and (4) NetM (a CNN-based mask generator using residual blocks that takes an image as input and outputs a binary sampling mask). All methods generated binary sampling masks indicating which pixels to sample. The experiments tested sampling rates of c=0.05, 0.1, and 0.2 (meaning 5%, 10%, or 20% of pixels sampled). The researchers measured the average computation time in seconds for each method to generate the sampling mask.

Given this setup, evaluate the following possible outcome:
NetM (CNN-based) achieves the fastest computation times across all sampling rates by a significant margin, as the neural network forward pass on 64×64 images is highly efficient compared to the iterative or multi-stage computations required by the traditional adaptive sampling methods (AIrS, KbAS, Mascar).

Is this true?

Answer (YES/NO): NO